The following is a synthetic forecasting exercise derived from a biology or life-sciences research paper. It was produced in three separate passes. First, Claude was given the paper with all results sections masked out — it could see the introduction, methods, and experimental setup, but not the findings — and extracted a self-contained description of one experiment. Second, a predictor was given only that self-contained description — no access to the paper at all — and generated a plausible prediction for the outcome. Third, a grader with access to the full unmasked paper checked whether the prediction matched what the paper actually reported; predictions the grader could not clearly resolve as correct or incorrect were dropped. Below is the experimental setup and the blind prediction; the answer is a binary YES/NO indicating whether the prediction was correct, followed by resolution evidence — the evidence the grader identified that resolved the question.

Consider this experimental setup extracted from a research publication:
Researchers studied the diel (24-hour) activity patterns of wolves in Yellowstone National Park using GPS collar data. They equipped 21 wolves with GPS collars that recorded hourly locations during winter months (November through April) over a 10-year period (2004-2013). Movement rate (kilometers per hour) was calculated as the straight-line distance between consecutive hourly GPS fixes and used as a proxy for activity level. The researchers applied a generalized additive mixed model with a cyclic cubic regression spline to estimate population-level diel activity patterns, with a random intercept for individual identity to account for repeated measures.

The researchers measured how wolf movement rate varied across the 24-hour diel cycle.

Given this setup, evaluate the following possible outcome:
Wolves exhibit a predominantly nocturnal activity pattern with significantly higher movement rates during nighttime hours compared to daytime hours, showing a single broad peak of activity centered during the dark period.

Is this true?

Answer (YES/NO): NO